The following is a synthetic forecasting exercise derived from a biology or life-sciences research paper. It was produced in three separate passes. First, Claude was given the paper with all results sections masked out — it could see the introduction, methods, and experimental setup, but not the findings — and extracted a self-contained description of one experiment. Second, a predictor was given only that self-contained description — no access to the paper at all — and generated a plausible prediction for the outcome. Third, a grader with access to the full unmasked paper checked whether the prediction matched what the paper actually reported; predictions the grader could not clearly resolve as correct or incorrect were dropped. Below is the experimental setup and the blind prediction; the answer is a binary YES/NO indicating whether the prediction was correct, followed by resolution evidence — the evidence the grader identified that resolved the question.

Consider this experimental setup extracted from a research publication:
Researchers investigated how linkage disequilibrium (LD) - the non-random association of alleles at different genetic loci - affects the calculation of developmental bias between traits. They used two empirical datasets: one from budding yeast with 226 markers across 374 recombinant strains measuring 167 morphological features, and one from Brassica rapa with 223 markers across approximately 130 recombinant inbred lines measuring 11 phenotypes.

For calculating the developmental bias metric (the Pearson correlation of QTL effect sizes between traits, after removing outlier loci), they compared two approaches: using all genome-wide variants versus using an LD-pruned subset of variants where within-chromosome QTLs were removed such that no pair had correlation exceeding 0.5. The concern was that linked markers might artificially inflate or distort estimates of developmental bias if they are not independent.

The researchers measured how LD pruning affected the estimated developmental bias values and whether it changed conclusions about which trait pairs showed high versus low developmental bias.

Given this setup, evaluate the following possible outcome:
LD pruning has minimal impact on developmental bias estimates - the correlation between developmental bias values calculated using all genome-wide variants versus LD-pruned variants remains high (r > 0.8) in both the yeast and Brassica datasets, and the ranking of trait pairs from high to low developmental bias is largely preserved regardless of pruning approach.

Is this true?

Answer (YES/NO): NO